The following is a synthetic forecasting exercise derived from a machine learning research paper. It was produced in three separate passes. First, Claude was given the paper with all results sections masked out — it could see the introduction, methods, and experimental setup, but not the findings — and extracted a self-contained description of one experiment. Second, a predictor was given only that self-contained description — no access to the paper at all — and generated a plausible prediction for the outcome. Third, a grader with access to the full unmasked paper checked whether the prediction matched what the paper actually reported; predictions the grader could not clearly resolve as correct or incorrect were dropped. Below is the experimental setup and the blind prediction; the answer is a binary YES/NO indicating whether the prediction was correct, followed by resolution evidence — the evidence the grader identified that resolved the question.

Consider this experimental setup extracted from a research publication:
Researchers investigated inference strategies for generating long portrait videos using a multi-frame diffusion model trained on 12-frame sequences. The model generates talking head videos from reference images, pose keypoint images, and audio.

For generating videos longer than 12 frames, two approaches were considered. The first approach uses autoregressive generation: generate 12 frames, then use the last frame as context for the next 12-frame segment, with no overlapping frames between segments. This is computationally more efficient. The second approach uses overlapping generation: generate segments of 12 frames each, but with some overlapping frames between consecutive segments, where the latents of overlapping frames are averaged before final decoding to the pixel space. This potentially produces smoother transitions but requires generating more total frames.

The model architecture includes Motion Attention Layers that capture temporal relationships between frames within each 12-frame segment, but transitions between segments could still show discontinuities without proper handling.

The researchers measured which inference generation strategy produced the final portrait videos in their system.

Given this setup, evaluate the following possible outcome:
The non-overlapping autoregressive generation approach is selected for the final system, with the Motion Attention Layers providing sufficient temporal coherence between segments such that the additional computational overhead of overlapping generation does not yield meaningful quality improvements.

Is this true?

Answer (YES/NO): NO